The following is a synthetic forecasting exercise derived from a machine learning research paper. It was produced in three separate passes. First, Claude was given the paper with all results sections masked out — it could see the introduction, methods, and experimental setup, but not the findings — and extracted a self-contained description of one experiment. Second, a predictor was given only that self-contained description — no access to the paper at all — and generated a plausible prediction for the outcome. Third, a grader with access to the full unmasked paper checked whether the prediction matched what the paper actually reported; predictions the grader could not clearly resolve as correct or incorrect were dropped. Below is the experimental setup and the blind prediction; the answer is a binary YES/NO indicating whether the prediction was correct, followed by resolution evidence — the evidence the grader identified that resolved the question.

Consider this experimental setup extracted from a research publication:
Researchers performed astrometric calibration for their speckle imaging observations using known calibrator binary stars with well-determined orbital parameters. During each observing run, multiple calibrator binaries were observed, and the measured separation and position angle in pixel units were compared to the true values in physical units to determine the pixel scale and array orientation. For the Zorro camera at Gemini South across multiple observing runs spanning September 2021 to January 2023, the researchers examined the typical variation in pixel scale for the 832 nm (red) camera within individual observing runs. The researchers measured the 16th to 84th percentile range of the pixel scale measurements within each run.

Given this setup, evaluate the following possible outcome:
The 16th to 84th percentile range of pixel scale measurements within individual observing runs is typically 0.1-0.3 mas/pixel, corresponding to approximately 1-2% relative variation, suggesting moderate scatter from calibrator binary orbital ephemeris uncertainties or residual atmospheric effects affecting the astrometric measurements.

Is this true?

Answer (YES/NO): YES